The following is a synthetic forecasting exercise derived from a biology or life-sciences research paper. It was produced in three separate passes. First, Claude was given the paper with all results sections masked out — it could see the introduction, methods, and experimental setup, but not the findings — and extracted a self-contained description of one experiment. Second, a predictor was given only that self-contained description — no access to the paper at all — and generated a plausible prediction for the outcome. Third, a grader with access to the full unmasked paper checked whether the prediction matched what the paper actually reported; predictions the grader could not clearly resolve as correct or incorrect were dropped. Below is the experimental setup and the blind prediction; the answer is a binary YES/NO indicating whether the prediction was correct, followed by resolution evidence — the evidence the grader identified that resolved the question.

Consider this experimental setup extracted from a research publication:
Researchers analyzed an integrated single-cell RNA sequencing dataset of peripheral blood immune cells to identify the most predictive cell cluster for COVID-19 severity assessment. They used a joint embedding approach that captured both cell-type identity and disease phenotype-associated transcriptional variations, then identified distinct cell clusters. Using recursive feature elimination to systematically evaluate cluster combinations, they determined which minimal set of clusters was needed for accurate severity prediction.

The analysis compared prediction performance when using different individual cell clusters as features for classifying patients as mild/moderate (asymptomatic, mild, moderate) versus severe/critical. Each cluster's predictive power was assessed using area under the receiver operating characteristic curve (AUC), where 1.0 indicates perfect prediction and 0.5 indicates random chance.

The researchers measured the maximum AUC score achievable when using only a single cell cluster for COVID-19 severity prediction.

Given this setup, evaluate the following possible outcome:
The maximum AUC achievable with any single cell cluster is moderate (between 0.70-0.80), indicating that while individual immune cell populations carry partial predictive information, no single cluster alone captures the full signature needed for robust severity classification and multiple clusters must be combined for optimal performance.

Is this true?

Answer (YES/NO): NO